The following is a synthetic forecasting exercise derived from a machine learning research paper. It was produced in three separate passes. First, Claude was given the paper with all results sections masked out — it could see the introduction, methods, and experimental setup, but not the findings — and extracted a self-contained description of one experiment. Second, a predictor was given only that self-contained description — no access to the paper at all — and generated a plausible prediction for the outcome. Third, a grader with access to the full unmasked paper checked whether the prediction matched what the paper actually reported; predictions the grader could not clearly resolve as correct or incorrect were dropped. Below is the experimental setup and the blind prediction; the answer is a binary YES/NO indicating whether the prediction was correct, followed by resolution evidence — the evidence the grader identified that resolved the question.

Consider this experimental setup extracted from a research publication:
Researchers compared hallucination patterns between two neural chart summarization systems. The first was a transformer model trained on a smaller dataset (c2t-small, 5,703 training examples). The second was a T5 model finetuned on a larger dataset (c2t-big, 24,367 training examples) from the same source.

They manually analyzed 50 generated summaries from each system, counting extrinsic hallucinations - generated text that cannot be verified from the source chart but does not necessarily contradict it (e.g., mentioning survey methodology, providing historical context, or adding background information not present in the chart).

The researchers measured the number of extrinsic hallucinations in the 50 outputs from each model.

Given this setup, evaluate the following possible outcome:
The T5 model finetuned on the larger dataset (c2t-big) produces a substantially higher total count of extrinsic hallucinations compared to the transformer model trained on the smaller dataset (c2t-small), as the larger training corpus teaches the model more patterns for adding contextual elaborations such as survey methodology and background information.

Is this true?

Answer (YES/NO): NO